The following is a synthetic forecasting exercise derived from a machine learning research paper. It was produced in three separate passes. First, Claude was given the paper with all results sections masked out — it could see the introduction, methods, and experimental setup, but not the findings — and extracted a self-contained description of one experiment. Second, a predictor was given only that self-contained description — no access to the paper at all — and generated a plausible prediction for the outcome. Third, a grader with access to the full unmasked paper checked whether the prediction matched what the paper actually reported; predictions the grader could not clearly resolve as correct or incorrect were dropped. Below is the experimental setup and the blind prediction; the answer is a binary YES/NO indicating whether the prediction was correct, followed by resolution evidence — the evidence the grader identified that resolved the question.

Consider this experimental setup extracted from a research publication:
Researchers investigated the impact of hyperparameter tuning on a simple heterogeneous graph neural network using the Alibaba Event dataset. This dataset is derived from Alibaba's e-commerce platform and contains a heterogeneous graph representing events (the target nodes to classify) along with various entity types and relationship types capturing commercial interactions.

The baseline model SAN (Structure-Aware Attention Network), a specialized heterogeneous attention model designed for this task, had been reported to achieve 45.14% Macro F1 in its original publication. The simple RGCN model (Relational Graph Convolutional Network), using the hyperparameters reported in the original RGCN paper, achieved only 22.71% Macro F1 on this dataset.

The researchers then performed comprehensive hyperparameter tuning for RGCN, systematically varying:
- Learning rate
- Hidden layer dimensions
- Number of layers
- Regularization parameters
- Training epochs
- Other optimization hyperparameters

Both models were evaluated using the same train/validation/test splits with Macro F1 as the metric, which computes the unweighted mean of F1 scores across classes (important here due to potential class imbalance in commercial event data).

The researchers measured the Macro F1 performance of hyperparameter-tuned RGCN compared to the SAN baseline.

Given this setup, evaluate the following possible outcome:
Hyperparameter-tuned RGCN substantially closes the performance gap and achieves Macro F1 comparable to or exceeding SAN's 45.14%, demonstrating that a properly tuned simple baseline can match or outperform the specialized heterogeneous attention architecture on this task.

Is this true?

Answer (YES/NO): YES